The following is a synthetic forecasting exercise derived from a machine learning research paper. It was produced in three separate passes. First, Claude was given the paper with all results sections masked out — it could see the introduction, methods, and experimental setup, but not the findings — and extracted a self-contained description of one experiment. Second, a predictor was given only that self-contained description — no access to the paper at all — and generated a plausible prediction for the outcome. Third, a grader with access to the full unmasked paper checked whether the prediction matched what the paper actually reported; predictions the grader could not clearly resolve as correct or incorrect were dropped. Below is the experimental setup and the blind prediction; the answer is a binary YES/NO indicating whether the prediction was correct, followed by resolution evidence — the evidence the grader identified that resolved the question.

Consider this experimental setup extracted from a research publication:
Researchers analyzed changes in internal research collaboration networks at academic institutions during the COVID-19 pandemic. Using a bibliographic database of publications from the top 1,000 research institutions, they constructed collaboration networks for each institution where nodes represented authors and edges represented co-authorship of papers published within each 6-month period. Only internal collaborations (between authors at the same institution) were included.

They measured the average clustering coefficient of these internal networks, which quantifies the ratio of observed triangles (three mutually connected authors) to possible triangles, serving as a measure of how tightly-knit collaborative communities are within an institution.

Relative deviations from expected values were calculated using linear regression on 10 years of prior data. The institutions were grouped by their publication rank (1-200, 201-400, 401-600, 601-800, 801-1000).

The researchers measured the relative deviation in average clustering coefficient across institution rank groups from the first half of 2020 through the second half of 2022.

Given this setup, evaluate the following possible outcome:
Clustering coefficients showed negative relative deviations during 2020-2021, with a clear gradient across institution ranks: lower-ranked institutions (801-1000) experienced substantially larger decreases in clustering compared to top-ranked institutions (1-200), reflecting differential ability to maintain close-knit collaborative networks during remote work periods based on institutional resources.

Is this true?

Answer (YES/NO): NO